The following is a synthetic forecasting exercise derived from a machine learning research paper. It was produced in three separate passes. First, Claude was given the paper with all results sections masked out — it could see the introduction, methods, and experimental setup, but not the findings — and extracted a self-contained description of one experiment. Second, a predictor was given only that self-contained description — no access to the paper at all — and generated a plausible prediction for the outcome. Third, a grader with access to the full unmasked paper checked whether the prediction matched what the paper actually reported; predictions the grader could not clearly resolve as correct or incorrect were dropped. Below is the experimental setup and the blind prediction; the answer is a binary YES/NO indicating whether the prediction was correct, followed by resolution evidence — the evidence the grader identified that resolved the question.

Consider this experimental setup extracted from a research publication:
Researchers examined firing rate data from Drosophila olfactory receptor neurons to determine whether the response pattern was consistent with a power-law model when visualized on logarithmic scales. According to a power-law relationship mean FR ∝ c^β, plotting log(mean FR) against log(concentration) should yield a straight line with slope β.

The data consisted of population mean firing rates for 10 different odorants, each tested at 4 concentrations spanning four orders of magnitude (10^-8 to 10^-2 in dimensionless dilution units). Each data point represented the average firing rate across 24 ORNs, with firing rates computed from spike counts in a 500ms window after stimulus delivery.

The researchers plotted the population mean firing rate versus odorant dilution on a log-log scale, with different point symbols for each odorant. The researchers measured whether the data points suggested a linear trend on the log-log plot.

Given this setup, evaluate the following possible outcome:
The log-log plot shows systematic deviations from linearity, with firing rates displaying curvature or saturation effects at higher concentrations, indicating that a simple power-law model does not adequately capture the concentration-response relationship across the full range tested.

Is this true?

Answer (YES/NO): NO